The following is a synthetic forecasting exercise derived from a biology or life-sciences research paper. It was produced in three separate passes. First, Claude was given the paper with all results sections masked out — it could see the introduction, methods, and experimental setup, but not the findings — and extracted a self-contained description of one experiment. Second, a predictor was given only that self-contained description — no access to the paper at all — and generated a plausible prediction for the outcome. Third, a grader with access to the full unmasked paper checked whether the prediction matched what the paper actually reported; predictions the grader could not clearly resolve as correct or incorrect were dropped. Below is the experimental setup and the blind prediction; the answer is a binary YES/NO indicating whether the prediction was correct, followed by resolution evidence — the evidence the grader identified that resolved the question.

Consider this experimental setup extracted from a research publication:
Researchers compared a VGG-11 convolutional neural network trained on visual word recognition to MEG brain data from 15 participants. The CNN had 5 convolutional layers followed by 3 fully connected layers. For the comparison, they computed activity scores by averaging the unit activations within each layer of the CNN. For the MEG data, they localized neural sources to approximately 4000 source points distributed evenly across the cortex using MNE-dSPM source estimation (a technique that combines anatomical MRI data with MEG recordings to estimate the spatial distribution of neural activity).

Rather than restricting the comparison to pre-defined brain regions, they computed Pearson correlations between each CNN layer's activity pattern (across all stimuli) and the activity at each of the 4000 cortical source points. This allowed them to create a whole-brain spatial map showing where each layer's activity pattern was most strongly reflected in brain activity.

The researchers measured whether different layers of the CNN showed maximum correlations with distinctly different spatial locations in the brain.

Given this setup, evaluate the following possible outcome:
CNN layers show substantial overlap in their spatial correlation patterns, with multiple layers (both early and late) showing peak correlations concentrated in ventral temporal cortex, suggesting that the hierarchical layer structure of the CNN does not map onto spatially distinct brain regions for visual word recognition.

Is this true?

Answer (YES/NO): NO